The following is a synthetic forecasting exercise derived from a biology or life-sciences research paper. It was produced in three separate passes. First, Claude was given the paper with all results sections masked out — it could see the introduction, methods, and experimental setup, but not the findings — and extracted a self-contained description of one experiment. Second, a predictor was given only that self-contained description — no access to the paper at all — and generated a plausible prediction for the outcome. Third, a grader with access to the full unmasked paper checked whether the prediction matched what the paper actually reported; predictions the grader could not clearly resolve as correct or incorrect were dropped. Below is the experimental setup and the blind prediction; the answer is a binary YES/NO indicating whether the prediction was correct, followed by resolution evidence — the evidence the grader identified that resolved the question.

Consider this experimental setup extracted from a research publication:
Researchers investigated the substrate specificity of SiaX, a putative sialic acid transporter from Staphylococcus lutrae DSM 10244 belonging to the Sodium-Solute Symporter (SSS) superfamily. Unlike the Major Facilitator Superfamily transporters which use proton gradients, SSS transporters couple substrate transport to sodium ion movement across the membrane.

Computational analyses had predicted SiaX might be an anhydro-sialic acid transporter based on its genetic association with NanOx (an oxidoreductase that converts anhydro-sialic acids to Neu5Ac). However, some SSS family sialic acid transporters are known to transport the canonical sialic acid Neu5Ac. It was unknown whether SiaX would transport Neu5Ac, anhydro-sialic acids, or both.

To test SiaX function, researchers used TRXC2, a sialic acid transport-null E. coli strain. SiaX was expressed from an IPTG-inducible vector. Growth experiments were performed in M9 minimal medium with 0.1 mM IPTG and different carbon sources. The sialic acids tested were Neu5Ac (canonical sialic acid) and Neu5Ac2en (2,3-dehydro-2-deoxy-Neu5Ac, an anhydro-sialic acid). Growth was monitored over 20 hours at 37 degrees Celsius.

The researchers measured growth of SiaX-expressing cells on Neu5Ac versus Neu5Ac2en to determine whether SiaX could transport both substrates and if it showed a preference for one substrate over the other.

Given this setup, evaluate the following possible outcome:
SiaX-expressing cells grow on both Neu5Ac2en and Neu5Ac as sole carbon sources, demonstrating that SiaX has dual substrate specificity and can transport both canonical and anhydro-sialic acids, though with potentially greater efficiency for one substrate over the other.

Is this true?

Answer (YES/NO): YES